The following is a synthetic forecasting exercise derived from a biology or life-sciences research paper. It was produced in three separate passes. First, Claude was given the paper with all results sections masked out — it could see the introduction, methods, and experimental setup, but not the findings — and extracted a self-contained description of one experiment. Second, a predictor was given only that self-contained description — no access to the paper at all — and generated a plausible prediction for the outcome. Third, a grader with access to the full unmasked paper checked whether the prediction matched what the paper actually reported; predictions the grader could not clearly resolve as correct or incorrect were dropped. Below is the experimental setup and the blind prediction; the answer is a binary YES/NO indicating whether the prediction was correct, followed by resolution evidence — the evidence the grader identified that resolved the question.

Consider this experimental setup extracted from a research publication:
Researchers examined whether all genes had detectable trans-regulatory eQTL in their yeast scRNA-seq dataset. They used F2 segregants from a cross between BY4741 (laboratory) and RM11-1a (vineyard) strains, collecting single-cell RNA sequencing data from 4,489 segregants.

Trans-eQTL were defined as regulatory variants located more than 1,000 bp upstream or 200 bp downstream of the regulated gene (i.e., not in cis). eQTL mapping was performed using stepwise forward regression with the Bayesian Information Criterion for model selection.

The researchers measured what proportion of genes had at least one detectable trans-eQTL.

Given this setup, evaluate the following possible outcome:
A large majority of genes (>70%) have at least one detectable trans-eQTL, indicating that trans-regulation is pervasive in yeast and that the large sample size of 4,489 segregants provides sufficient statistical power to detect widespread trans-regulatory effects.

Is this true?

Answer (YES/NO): NO